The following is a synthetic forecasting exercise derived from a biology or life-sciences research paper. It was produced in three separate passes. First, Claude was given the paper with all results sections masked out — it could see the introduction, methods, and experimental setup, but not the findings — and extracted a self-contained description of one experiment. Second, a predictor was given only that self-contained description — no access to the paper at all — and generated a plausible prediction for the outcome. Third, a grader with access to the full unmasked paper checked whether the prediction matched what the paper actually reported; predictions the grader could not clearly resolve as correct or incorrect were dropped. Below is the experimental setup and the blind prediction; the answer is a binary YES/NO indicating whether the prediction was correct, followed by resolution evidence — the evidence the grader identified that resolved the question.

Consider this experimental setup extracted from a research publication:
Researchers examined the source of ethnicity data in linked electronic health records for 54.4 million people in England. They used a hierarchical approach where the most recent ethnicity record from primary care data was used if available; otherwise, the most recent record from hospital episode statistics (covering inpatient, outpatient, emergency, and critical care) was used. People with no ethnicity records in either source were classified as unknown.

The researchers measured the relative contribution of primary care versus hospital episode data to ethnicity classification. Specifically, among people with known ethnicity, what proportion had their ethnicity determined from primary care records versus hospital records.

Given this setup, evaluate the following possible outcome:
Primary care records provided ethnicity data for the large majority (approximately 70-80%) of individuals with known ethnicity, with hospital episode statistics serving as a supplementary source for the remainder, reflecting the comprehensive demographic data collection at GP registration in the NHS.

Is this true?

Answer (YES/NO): NO